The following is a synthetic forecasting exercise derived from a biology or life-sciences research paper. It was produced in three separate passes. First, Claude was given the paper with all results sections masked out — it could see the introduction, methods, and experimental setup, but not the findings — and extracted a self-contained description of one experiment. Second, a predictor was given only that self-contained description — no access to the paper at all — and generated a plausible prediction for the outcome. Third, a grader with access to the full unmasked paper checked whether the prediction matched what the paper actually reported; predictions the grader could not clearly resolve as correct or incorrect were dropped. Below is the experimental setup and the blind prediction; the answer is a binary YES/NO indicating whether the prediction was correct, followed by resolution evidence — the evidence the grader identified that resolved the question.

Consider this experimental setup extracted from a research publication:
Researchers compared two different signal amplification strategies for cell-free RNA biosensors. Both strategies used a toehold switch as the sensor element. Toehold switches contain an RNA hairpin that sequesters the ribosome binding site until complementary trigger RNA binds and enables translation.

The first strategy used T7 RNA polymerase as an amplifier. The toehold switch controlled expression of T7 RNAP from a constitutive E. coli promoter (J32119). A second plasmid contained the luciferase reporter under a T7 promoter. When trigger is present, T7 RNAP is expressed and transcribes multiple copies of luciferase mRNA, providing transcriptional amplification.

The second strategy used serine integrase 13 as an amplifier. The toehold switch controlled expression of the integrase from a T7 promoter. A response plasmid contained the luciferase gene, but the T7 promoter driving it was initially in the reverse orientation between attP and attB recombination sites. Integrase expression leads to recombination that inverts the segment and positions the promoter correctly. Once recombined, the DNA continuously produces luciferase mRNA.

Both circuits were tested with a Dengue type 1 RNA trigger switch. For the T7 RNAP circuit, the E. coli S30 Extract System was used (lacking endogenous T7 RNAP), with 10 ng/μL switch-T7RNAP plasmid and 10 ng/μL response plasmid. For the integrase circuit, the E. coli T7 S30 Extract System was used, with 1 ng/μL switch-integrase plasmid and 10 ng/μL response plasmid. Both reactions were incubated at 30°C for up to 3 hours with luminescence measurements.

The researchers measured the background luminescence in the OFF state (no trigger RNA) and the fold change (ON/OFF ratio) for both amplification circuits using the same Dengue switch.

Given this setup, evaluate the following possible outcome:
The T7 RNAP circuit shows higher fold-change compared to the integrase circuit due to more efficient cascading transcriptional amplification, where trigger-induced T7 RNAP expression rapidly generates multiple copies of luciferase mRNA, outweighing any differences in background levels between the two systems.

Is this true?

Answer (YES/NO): NO